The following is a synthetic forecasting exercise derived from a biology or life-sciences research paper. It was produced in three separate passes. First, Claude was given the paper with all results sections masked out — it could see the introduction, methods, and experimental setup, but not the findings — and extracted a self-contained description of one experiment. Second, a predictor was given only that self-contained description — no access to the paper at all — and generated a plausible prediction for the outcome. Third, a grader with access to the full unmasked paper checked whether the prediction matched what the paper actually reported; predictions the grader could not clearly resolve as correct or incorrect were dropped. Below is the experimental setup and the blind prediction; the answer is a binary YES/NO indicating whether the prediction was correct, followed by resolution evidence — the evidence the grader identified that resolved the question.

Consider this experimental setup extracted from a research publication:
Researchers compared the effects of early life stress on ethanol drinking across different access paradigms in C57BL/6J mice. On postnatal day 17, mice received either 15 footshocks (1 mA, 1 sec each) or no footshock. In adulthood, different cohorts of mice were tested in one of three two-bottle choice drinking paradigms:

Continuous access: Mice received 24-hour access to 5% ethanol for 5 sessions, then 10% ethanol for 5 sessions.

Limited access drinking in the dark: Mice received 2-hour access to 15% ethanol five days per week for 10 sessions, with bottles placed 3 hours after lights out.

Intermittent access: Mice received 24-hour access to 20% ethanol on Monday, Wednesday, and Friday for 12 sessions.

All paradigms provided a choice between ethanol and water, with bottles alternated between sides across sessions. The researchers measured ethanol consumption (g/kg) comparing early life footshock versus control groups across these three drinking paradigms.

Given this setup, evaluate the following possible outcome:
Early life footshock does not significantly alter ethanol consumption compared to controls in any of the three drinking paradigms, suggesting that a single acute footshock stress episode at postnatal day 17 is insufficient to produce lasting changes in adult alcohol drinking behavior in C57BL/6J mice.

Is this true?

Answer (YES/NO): YES